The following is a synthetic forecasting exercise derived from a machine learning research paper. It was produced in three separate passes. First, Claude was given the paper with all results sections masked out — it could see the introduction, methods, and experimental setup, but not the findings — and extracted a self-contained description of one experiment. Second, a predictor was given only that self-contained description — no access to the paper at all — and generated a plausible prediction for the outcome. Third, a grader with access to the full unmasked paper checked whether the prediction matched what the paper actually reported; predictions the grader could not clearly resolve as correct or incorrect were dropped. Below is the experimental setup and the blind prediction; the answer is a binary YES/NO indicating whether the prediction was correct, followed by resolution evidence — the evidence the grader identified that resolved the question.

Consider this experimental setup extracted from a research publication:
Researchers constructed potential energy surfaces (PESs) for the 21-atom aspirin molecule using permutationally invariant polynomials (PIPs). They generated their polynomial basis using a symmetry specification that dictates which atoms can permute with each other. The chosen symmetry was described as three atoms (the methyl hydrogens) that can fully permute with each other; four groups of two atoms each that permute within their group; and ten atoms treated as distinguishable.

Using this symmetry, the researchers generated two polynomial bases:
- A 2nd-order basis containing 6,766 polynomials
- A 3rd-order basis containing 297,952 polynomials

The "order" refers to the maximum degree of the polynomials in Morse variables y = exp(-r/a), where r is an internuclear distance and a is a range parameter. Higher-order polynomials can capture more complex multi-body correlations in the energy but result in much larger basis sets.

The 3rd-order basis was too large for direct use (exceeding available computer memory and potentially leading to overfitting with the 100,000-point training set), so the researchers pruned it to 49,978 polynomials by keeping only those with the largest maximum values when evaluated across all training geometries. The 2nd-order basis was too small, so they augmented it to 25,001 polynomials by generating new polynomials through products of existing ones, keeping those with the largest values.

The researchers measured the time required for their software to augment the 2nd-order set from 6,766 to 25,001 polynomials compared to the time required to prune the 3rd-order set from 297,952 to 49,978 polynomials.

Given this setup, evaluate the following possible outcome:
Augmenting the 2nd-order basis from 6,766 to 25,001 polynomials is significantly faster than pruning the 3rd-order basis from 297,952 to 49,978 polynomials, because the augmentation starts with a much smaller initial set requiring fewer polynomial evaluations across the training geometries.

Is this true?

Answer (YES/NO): YES